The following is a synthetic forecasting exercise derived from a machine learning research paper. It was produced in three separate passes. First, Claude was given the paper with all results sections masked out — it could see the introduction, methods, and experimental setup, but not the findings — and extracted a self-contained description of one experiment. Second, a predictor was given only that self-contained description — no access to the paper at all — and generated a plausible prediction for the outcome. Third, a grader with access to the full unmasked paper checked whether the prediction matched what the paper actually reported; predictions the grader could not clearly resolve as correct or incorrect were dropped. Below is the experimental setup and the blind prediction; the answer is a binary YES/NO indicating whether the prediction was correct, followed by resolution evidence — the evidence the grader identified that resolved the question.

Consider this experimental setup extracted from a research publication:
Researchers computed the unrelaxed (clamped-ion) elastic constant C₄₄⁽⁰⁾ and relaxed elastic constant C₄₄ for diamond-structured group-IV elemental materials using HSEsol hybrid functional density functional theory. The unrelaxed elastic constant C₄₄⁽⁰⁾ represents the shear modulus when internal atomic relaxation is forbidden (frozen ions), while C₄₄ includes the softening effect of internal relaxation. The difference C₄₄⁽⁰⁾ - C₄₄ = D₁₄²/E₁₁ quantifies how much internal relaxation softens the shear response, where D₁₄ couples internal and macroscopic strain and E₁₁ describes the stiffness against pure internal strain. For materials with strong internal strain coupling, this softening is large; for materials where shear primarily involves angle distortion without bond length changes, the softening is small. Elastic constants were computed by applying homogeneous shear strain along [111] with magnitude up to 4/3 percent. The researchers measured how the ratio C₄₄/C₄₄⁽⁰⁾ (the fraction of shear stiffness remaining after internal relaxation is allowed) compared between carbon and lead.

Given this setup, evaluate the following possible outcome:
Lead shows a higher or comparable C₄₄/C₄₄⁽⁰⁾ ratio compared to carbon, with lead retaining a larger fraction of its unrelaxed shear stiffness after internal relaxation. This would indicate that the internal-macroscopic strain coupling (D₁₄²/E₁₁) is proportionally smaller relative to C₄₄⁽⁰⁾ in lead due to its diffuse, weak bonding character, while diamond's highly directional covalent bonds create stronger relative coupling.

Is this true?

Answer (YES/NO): NO